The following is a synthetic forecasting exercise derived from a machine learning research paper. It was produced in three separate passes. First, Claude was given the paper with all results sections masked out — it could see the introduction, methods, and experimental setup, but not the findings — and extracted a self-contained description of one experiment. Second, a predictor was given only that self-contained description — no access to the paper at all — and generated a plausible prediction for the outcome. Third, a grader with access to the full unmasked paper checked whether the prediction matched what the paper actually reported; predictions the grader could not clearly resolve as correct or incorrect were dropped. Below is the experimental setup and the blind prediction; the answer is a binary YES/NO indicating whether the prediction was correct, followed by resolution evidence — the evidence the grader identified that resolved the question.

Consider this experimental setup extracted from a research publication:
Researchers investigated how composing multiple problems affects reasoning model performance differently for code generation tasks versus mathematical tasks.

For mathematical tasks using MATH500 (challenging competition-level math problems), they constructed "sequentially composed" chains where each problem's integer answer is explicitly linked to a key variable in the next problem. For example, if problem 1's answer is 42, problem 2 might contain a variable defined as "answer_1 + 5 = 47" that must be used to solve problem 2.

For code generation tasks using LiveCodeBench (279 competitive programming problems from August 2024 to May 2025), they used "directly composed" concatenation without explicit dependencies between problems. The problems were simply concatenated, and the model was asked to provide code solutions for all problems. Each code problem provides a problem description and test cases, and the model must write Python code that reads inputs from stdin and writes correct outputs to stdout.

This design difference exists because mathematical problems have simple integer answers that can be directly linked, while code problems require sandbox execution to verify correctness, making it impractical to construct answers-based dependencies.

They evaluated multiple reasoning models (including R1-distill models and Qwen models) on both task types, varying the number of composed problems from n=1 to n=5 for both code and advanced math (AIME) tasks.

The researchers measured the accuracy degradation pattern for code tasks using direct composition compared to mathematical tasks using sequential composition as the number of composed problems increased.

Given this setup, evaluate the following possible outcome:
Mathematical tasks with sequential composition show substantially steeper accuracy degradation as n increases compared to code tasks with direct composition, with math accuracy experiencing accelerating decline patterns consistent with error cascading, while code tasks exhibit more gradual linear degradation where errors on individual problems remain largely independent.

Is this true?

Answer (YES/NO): NO